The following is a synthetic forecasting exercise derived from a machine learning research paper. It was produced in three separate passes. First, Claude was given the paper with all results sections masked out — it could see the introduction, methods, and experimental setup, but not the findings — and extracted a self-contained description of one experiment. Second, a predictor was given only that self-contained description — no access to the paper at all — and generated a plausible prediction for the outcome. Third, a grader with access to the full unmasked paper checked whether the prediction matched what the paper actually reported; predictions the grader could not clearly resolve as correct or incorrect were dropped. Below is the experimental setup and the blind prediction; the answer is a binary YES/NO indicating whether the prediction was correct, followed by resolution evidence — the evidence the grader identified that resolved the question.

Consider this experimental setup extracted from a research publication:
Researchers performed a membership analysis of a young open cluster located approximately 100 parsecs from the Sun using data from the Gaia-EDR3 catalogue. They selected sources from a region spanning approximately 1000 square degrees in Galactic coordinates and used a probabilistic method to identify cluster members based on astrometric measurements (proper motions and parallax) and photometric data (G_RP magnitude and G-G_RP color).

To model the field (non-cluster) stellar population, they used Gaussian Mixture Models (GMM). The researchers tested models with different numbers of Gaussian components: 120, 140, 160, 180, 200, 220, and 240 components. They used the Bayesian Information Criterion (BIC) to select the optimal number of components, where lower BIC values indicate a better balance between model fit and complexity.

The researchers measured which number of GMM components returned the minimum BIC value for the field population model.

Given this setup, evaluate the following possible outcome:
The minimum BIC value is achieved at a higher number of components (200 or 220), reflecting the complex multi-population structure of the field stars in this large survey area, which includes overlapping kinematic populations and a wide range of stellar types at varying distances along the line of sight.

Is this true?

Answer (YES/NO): NO